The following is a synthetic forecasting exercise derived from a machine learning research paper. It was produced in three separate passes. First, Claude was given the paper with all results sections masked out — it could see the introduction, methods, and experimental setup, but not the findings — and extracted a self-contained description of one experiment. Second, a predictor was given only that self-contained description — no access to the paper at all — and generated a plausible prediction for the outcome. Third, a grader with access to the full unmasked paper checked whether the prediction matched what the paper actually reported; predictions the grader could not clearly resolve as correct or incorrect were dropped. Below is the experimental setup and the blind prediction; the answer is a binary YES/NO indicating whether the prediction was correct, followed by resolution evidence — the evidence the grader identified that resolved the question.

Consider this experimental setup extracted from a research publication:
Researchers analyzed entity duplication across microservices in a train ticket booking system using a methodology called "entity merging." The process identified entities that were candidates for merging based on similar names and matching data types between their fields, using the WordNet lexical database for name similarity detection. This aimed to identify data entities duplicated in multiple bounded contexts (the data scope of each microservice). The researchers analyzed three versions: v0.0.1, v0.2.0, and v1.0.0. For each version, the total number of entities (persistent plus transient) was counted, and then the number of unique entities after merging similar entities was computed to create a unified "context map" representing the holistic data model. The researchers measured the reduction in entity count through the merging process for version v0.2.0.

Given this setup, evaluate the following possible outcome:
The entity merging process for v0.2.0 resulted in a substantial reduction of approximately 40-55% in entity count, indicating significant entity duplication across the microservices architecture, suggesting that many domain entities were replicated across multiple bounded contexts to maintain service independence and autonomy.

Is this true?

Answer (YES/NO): NO